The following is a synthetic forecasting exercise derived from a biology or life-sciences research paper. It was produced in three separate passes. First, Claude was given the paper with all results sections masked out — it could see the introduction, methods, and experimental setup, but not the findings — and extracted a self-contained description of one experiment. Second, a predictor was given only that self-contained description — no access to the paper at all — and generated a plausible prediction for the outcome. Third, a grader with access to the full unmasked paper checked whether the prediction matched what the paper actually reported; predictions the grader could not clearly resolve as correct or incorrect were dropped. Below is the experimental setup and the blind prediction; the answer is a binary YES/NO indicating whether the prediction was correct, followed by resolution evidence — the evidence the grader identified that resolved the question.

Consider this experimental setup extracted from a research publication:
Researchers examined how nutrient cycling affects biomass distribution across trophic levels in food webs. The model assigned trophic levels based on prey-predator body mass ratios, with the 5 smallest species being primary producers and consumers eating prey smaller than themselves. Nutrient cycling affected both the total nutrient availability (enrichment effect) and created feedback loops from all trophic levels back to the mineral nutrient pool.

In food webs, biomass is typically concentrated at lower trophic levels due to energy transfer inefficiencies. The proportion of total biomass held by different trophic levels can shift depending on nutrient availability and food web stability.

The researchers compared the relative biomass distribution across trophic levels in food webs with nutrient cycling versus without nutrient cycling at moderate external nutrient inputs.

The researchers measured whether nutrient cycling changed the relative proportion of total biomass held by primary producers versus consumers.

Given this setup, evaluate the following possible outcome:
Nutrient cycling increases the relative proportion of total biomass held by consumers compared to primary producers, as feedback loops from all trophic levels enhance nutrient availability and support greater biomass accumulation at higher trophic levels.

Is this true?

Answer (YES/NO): NO